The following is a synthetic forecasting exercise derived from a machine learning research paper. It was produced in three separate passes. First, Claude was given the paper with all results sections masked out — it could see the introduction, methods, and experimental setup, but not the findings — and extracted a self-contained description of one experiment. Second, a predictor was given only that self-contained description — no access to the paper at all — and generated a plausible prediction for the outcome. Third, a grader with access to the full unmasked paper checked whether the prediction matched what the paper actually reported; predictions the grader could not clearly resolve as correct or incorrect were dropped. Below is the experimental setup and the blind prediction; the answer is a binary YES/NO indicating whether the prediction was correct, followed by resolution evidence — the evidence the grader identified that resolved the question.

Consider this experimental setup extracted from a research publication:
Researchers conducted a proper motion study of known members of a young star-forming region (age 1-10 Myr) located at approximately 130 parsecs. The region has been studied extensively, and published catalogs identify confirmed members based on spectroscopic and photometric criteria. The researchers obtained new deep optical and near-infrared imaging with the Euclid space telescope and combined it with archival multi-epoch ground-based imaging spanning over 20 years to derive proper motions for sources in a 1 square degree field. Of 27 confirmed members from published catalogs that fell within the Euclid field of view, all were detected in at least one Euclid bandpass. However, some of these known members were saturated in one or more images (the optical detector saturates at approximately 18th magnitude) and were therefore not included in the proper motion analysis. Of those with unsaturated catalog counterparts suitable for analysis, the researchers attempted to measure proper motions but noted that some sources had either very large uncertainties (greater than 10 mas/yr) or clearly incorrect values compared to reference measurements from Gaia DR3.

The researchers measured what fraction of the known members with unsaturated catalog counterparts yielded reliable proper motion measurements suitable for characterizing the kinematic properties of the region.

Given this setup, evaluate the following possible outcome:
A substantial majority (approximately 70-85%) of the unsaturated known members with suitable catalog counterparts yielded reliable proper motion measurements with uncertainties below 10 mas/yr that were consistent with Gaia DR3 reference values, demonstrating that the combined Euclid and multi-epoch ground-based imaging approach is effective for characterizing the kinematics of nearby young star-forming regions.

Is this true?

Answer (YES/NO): NO